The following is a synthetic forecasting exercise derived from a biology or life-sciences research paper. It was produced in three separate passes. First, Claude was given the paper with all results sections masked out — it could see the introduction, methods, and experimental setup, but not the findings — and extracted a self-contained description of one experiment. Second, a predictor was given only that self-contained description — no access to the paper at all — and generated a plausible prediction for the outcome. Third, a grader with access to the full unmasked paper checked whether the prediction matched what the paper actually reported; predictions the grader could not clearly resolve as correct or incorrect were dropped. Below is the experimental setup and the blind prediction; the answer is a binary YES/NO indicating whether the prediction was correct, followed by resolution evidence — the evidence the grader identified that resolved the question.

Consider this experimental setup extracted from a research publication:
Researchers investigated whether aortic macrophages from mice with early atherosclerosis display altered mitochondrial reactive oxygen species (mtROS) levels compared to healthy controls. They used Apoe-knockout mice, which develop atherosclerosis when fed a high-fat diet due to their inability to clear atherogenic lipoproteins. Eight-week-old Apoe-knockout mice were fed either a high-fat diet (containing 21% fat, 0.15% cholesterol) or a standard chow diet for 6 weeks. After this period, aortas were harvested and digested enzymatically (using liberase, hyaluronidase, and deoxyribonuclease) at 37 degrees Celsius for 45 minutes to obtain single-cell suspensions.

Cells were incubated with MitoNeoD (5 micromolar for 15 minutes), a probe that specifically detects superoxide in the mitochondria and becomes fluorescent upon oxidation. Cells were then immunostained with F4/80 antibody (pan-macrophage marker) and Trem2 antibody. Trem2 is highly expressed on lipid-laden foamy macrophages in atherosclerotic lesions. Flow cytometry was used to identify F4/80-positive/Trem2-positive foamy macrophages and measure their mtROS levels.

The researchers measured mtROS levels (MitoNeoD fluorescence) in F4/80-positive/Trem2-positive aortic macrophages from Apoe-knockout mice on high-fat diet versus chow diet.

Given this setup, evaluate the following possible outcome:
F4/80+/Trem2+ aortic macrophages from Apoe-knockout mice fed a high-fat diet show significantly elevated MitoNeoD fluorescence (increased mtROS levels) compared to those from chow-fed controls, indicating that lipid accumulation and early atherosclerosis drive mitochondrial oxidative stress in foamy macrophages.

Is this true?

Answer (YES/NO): YES